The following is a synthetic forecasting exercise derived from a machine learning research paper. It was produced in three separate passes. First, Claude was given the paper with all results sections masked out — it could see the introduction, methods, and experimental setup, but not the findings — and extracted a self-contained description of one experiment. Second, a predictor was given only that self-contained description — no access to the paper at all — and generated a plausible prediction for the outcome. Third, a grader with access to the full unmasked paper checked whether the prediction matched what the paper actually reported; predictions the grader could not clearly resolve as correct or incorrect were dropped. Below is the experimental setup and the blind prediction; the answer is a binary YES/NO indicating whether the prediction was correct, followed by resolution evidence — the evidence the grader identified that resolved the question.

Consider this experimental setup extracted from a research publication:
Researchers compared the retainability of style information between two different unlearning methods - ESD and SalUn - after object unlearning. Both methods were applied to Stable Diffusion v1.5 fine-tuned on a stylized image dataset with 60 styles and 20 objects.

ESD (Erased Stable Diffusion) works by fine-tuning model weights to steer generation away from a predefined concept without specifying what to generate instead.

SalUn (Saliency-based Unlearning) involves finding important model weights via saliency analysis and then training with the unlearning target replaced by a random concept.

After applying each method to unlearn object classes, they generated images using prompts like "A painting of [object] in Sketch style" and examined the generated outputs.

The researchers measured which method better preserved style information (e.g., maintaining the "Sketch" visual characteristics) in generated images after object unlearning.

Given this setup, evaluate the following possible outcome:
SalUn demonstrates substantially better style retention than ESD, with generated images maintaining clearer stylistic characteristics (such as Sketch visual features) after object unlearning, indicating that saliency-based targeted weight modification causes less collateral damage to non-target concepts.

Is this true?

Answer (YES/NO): YES